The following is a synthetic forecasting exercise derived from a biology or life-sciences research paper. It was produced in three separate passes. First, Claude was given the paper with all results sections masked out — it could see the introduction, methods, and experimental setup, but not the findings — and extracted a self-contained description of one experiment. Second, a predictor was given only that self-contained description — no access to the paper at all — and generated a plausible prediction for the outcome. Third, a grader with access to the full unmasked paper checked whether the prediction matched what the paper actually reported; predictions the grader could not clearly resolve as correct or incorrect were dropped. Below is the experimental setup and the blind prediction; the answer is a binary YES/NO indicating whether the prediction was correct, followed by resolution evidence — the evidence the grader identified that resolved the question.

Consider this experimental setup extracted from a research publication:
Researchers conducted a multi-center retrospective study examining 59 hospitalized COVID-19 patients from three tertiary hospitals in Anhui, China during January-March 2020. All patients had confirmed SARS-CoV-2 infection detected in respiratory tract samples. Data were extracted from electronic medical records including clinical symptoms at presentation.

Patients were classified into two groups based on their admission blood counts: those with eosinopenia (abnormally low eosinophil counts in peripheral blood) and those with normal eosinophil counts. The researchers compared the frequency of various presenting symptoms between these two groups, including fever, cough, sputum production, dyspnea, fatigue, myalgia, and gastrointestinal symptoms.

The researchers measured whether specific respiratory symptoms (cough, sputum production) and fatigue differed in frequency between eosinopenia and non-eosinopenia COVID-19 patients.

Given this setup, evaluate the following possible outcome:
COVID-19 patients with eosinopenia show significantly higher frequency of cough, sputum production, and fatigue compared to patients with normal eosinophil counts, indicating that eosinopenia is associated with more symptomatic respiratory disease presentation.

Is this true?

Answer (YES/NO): NO